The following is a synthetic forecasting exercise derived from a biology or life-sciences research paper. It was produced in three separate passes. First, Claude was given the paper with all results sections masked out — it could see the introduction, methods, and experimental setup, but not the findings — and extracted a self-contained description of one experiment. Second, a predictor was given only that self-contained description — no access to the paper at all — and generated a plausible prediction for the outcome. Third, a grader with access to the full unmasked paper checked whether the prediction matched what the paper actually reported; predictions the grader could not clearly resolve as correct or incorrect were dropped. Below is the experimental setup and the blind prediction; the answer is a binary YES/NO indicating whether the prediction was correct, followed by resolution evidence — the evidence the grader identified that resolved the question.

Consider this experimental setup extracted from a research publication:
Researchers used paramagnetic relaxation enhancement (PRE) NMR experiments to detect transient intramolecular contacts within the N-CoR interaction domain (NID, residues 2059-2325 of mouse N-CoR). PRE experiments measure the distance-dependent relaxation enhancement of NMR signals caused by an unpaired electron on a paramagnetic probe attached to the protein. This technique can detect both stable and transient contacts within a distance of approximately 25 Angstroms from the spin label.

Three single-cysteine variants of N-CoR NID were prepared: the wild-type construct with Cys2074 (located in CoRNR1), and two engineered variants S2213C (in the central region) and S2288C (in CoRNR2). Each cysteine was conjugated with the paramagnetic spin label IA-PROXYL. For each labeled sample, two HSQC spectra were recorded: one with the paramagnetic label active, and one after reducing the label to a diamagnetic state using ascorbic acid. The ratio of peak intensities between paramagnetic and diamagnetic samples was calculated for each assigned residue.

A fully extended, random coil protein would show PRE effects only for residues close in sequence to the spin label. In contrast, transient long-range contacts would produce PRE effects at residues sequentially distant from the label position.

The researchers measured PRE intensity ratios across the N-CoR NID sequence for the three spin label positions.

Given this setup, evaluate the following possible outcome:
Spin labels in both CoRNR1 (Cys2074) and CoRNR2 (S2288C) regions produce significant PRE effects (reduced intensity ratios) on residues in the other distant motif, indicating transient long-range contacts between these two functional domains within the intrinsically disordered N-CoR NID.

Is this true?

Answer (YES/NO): NO